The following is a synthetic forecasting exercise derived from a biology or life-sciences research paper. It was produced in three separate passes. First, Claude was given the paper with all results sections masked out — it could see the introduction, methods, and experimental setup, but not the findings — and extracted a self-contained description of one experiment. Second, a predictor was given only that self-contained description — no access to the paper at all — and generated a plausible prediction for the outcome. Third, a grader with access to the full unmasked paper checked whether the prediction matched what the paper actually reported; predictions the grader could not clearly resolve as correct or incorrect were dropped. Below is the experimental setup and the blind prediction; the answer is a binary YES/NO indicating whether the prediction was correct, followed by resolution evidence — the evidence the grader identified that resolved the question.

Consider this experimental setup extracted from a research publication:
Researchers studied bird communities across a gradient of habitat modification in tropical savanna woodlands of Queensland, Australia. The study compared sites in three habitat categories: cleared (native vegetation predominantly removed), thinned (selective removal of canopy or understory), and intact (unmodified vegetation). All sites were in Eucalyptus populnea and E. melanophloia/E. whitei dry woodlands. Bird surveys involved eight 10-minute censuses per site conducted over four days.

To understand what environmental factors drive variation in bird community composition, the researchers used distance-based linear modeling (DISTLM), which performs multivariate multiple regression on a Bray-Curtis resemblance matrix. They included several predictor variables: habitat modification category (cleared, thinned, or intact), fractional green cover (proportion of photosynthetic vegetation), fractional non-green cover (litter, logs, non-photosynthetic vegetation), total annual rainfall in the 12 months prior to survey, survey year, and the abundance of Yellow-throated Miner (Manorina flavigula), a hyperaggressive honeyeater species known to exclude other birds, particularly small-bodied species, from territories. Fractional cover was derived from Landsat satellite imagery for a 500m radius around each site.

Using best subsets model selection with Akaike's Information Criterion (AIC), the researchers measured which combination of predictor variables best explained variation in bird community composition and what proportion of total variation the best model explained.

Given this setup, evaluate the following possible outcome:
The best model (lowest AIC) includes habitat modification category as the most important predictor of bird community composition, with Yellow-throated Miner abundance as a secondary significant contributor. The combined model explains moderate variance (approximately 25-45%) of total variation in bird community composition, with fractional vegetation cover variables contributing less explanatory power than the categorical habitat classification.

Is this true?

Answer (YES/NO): NO